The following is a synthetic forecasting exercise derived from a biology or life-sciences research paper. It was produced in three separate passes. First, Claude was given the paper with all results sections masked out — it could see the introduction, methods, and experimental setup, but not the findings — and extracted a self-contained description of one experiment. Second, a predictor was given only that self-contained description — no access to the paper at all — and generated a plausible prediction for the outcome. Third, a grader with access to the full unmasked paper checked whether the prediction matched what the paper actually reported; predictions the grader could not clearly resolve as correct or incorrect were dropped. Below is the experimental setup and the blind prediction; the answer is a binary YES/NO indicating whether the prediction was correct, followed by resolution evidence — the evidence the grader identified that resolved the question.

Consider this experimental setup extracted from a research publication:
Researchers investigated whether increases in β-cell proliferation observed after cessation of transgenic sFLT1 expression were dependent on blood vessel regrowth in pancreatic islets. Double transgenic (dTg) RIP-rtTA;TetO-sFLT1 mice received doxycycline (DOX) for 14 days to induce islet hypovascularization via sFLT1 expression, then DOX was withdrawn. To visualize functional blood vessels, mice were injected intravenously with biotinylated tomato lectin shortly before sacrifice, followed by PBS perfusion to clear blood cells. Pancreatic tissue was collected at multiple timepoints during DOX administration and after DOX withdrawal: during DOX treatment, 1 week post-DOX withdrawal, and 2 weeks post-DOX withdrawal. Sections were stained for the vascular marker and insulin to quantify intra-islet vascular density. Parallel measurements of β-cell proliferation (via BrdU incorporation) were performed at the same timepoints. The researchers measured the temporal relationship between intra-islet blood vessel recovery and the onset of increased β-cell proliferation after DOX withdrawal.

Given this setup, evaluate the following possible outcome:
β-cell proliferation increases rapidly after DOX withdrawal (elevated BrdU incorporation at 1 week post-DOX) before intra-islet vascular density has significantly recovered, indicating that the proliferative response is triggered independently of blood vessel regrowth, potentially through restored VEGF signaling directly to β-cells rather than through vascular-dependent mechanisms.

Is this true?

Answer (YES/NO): NO